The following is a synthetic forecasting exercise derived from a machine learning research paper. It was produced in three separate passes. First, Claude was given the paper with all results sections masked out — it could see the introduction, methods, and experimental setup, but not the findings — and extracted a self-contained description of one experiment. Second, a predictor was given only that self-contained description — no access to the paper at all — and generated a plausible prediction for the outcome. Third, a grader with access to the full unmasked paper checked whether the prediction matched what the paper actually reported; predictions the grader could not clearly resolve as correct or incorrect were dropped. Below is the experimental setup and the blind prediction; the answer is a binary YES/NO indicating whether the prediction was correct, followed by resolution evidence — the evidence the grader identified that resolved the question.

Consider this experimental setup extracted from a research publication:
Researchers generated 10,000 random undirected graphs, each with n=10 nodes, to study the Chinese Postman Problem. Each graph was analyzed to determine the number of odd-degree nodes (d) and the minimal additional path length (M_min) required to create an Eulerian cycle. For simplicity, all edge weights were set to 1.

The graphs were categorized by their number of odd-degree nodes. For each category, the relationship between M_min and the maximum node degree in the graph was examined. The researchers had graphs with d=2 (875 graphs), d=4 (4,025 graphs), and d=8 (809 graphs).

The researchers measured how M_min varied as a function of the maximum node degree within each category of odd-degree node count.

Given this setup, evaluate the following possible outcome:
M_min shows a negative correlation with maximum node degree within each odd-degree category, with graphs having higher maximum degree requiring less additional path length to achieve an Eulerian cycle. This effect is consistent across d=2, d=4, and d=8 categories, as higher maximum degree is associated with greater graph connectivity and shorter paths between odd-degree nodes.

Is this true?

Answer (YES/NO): YES